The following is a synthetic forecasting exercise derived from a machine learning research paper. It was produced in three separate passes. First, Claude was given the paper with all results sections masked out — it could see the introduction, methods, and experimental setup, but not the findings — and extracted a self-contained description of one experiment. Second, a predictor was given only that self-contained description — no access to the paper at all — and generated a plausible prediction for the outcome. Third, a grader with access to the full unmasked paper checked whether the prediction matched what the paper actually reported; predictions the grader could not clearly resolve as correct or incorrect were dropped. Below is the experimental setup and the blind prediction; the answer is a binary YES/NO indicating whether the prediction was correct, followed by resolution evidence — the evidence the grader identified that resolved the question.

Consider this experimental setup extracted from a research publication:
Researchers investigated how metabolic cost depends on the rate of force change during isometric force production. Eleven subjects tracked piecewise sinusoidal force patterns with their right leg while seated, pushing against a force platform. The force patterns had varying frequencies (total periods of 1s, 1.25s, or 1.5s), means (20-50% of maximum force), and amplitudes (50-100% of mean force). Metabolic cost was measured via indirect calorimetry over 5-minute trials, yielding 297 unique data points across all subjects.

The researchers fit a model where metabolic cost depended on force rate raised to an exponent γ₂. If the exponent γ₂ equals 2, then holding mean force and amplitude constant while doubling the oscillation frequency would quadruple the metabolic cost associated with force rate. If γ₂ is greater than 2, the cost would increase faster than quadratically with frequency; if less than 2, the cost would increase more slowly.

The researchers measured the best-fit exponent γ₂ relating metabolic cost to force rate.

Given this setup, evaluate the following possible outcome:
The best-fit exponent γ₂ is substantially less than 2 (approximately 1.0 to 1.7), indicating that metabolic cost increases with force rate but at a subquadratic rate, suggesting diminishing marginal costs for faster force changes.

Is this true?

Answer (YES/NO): NO